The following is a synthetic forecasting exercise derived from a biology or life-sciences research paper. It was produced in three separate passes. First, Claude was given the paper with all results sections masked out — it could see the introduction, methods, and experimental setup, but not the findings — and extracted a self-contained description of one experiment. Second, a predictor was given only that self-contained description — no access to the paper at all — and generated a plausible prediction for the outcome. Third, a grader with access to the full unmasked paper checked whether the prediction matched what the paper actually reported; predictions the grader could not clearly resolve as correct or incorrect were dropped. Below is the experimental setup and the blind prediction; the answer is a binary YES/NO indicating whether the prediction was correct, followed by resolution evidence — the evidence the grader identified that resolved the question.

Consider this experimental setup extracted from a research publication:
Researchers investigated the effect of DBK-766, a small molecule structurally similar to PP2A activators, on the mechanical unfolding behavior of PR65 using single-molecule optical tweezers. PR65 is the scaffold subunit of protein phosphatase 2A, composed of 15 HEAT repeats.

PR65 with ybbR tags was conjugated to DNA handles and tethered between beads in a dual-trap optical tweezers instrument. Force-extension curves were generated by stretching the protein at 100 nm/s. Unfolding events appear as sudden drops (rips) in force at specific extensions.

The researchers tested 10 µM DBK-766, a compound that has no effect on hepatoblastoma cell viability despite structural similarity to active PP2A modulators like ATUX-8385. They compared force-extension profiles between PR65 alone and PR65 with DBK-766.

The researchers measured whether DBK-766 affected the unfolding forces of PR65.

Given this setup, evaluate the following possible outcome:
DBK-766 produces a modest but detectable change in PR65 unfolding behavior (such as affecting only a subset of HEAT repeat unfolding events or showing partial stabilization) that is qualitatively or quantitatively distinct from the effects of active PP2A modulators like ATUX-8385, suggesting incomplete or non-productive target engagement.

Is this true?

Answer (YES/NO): YES